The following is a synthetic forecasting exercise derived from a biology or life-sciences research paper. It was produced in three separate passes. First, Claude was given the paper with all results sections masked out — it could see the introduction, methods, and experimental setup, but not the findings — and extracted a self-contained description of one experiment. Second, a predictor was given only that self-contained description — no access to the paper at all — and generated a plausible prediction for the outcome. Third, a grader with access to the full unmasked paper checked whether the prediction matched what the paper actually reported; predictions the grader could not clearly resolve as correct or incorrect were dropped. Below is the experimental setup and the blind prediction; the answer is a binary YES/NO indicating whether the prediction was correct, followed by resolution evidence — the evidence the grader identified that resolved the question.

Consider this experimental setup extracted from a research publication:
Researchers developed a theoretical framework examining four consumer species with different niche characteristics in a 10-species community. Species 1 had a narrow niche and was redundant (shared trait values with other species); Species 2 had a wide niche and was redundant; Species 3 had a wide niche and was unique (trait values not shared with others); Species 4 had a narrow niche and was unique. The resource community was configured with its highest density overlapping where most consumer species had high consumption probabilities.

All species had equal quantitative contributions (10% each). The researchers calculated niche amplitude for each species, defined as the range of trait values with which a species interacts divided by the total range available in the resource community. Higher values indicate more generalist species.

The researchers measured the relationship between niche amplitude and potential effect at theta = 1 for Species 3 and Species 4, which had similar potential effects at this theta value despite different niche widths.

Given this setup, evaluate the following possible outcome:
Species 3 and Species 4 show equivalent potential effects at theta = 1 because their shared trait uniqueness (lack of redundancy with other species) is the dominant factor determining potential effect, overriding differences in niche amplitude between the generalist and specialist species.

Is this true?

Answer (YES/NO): NO